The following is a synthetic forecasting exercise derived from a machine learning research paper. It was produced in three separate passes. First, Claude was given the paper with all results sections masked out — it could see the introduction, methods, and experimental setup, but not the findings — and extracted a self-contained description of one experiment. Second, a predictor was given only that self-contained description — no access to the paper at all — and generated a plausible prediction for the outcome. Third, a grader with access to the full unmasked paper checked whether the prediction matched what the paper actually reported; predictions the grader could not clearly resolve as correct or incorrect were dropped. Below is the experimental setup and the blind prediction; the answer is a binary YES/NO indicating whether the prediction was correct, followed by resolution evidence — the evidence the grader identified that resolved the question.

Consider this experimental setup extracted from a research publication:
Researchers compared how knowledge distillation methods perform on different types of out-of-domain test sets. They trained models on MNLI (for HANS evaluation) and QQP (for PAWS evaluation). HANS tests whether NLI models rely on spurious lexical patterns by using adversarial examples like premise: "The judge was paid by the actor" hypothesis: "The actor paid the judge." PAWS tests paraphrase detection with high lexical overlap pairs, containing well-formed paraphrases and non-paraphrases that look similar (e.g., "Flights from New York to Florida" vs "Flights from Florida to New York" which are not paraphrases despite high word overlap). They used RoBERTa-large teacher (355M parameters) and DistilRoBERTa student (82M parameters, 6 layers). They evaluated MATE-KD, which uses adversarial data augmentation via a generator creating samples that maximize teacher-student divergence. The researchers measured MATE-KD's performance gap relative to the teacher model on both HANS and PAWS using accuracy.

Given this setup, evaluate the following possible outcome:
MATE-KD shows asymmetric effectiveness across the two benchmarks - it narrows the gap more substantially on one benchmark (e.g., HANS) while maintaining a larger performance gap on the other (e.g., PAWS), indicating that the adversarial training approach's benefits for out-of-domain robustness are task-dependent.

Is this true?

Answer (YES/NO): NO